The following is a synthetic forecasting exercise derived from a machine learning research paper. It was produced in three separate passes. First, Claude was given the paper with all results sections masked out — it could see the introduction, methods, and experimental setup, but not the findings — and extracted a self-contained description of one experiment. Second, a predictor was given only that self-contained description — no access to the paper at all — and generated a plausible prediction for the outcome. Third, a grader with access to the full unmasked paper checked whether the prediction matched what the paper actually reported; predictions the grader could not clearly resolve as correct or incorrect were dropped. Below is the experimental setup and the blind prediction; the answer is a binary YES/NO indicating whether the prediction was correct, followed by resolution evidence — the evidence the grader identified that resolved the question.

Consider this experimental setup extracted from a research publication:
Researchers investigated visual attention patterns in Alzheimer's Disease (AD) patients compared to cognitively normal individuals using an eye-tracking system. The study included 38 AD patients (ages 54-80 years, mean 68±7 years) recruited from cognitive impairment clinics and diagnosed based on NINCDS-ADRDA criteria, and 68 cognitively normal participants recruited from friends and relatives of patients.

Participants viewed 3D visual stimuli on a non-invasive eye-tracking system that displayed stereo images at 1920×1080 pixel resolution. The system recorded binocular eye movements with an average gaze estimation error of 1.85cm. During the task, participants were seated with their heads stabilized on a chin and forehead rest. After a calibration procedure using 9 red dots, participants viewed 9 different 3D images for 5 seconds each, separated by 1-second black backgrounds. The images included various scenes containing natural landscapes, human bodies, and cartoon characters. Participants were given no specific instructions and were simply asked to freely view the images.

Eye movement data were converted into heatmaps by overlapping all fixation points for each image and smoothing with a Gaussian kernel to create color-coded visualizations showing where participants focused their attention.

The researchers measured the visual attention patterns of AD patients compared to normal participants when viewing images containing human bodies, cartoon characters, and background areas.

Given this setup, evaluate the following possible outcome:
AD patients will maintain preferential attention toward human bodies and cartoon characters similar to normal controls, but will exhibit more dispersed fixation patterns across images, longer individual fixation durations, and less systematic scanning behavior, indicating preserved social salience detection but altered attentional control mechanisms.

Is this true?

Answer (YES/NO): NO